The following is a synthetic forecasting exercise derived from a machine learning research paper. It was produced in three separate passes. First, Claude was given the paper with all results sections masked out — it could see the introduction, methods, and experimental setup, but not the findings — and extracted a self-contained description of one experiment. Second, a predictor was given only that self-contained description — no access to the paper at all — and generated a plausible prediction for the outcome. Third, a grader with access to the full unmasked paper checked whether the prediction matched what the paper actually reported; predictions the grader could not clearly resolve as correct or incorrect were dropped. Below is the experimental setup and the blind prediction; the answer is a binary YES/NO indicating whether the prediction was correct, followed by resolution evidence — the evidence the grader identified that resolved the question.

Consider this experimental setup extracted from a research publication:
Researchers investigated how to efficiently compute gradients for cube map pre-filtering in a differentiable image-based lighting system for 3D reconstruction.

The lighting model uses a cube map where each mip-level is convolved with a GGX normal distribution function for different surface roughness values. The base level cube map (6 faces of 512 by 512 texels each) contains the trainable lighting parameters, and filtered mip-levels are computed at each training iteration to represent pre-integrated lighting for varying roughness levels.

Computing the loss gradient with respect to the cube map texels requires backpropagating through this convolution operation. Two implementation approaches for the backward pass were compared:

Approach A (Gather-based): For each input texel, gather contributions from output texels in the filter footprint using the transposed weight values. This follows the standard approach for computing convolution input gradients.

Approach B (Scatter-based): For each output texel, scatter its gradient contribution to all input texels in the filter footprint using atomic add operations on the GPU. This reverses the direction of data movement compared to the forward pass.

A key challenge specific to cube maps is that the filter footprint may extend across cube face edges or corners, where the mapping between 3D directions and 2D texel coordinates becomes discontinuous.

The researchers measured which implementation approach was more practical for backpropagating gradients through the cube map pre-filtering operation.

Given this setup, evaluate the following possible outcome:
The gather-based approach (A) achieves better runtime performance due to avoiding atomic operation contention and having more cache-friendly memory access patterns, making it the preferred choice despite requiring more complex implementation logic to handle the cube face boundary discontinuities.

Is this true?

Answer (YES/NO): NO